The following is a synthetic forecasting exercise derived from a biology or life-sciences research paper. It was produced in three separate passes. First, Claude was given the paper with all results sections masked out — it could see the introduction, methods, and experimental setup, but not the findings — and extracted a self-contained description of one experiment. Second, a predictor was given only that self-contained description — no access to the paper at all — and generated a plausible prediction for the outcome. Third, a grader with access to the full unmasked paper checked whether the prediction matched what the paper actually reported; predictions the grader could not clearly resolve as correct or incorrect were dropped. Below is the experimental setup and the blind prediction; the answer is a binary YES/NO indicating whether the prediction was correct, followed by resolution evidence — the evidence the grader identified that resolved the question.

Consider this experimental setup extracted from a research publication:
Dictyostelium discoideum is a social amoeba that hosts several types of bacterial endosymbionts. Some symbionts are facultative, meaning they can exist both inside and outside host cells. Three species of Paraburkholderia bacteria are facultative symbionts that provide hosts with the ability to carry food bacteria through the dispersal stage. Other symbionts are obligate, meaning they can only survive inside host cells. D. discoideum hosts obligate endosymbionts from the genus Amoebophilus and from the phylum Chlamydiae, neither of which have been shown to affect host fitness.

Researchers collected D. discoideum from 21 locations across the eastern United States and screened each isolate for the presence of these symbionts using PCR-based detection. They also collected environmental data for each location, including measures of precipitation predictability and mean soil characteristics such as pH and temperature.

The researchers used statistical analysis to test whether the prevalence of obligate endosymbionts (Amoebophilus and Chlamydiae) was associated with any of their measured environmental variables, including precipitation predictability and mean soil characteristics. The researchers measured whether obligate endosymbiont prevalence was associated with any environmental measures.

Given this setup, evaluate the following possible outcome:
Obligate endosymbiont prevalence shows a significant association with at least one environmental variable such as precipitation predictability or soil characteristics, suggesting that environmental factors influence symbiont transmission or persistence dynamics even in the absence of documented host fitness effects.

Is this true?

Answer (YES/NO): NO